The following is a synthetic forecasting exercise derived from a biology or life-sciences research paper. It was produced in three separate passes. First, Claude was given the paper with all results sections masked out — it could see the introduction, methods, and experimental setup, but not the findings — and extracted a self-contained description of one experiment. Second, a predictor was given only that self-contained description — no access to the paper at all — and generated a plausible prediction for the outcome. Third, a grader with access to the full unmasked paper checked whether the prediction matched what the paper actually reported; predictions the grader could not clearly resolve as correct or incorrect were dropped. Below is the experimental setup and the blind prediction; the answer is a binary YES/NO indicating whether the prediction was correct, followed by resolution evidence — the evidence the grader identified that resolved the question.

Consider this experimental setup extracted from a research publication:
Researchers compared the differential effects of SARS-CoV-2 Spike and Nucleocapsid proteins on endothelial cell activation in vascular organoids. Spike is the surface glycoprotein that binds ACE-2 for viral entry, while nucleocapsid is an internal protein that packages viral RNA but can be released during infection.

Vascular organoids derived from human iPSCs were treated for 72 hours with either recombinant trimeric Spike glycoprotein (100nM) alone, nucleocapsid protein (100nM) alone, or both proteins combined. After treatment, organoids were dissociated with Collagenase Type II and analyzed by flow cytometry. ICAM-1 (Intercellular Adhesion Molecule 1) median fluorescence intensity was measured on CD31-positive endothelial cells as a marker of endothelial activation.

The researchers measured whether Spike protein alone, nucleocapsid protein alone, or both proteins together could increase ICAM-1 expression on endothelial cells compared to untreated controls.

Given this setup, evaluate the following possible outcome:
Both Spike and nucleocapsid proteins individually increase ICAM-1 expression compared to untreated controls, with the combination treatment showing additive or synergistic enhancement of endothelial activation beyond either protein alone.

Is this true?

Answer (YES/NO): NO